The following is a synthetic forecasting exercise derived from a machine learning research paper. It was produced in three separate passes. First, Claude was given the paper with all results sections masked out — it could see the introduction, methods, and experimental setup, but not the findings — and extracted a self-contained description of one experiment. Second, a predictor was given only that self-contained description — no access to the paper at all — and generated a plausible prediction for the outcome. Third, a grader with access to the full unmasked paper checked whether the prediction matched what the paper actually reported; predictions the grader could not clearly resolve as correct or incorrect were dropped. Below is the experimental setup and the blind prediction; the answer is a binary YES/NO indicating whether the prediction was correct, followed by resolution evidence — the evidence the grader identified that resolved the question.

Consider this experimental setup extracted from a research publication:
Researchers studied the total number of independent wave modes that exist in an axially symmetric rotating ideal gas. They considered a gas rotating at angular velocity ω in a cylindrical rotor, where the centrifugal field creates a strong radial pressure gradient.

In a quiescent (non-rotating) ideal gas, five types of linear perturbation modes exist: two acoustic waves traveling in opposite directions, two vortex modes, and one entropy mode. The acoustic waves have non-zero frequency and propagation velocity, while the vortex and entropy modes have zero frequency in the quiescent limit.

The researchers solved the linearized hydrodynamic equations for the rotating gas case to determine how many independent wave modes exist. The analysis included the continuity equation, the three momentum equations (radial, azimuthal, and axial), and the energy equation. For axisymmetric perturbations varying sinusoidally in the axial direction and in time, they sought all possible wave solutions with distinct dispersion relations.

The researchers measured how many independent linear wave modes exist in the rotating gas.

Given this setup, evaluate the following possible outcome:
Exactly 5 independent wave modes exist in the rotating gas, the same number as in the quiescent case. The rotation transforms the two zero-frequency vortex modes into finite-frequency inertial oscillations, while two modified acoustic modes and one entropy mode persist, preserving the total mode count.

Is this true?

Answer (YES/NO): YES